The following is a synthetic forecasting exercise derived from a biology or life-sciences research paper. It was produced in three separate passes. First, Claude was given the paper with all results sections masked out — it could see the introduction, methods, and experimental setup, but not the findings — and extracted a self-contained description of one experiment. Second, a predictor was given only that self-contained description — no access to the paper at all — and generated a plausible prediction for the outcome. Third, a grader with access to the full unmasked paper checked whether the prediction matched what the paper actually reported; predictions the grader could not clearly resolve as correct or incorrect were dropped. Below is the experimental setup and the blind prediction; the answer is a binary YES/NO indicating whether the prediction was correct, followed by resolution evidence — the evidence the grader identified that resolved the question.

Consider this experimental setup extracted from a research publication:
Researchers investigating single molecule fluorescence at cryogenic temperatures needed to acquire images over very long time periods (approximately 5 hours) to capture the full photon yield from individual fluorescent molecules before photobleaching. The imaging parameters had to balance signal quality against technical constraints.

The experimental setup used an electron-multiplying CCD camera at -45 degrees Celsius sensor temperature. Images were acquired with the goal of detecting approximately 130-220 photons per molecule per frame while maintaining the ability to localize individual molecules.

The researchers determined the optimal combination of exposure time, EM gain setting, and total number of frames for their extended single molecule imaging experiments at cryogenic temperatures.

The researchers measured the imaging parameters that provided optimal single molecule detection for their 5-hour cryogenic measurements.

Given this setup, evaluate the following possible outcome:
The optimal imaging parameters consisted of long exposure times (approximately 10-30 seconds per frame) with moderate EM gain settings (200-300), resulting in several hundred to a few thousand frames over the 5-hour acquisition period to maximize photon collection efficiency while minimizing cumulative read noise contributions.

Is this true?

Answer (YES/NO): NO